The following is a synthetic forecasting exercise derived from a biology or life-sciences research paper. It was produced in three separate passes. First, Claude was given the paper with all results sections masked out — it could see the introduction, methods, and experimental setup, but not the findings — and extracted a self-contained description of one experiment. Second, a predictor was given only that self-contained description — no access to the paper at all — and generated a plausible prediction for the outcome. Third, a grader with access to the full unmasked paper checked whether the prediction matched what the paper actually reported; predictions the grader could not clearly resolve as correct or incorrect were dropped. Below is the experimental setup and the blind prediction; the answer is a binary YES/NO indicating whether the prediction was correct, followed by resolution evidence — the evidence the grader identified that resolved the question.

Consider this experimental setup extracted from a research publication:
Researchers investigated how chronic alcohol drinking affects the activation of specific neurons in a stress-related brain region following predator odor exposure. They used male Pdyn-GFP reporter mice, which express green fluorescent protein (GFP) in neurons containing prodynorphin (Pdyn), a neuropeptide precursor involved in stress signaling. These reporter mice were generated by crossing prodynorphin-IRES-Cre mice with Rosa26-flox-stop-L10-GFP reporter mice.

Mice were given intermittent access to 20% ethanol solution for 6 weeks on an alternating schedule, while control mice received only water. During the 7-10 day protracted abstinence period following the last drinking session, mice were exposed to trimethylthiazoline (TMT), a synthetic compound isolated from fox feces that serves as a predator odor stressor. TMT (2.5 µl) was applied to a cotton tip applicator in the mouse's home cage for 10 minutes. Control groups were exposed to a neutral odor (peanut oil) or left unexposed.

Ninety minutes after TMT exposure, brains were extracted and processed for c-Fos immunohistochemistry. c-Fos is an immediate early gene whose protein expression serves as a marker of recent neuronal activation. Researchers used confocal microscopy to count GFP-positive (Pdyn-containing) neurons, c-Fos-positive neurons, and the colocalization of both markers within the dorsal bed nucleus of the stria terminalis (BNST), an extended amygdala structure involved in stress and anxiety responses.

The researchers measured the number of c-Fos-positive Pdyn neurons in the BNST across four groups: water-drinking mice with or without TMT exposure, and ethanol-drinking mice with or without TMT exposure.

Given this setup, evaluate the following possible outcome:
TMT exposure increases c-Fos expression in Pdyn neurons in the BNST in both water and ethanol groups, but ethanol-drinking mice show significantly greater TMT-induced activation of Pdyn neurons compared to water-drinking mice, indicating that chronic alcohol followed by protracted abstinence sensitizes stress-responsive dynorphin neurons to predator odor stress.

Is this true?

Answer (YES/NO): NO